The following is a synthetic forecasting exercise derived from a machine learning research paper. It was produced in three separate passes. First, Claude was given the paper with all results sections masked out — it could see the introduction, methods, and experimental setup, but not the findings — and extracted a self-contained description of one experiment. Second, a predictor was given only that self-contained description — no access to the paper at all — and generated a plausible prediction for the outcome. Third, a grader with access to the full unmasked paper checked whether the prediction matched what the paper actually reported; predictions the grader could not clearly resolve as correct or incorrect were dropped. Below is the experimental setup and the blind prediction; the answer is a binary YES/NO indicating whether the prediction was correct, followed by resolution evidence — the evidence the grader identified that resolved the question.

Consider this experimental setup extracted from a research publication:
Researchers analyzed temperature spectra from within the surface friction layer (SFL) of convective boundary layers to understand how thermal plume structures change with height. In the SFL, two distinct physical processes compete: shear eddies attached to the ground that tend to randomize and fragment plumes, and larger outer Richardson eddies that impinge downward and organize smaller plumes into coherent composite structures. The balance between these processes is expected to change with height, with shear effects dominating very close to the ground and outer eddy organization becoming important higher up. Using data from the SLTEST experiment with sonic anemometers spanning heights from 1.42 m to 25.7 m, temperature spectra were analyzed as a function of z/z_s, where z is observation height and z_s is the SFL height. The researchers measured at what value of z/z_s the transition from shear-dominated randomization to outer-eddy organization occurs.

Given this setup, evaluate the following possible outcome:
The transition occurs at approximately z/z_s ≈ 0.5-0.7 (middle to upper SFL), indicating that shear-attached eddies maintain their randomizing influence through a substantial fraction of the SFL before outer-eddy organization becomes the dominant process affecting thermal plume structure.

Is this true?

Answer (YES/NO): NO